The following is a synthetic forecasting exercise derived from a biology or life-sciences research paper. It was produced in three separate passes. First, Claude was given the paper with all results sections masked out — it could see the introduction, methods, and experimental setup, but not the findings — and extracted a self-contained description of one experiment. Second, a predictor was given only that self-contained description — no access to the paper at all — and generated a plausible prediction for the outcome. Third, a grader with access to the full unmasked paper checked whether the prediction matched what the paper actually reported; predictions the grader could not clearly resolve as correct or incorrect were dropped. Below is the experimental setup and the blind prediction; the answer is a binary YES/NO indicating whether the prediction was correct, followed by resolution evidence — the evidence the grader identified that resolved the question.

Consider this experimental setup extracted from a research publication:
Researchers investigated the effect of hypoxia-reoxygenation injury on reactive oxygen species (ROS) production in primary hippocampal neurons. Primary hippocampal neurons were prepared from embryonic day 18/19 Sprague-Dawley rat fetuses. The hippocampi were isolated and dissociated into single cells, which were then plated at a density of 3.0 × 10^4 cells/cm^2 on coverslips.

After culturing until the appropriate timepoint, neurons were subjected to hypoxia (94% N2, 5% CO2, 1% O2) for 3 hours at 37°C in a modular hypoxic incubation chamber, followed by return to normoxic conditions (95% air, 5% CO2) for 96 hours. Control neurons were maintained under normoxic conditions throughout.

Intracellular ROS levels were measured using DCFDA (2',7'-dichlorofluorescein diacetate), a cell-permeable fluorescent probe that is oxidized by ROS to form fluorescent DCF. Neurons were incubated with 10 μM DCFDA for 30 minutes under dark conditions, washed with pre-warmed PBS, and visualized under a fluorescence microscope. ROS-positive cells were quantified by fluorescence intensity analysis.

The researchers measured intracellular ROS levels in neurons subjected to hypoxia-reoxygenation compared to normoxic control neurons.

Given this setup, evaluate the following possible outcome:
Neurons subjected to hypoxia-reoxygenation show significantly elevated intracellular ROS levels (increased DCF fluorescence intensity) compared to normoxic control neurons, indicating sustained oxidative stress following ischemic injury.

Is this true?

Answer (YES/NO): YES